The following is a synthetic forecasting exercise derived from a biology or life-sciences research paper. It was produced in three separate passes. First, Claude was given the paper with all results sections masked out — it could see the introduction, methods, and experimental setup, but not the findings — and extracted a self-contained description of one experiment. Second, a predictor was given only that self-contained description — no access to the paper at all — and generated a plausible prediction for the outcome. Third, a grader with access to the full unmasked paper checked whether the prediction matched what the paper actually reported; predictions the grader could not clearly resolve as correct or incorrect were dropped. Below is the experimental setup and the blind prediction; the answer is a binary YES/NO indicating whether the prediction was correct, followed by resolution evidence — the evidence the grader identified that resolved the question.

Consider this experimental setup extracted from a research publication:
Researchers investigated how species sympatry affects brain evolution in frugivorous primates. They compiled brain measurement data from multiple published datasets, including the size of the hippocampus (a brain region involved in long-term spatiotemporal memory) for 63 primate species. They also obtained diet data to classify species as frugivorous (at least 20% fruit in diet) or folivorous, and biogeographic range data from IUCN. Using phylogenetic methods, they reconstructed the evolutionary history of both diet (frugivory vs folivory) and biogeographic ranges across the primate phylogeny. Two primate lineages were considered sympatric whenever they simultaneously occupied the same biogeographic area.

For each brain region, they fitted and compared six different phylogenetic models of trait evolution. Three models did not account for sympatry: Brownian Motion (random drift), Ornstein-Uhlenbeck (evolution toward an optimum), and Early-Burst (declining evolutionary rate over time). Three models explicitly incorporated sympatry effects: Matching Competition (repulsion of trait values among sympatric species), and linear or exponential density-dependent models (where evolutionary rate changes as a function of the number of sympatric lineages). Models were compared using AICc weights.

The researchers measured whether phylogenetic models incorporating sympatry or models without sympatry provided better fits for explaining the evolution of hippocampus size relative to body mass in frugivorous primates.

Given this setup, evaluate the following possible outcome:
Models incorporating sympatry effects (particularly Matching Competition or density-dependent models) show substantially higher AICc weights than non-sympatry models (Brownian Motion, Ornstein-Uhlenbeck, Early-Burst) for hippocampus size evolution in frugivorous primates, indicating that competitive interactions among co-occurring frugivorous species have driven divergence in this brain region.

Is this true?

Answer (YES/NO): NO